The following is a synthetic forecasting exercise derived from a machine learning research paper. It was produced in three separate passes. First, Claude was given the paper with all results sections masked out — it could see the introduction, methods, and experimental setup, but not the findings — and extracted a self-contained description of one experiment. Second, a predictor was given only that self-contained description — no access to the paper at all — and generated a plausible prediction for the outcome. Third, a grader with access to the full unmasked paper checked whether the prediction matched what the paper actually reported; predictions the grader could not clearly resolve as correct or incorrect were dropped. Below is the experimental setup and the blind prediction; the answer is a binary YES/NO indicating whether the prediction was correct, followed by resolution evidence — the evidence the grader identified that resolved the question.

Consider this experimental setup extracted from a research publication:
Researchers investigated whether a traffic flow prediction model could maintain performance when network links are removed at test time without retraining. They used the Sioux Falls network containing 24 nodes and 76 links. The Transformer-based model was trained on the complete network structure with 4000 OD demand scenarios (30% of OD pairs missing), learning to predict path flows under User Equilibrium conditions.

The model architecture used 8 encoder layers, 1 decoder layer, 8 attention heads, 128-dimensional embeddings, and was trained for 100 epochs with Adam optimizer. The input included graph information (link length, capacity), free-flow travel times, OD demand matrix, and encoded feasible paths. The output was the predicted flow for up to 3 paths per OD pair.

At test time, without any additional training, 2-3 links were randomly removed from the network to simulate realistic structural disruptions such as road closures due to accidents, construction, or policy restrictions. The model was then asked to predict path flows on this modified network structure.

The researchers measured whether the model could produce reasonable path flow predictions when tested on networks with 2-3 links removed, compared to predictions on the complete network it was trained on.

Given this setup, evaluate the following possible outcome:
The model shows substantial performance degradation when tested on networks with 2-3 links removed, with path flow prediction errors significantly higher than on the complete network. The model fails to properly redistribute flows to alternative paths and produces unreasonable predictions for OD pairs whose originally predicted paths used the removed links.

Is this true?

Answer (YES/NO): NO